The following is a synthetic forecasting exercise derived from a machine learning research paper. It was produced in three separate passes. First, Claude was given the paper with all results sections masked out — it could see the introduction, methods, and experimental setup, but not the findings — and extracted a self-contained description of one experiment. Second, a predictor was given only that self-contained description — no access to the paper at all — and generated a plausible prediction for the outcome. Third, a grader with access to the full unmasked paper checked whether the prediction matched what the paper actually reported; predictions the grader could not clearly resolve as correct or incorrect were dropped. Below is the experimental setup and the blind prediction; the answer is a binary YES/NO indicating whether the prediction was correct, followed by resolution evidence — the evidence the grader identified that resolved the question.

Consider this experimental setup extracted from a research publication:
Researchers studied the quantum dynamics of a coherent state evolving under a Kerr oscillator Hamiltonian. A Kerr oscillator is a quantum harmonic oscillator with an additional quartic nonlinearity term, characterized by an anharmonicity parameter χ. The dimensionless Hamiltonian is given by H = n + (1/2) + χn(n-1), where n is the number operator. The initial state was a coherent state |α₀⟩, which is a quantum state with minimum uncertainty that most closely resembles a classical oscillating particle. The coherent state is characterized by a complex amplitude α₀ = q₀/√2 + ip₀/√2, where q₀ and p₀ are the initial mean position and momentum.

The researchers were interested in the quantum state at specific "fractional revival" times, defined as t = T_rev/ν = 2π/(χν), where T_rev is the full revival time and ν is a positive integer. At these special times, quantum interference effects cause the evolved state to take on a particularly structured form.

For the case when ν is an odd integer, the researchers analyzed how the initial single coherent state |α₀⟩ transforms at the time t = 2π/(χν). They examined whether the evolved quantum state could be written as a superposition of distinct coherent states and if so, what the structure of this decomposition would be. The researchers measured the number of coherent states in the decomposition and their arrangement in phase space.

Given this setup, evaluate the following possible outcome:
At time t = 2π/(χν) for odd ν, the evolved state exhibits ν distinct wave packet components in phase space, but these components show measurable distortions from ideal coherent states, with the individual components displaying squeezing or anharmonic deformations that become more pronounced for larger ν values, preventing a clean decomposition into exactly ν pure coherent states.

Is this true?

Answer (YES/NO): NO